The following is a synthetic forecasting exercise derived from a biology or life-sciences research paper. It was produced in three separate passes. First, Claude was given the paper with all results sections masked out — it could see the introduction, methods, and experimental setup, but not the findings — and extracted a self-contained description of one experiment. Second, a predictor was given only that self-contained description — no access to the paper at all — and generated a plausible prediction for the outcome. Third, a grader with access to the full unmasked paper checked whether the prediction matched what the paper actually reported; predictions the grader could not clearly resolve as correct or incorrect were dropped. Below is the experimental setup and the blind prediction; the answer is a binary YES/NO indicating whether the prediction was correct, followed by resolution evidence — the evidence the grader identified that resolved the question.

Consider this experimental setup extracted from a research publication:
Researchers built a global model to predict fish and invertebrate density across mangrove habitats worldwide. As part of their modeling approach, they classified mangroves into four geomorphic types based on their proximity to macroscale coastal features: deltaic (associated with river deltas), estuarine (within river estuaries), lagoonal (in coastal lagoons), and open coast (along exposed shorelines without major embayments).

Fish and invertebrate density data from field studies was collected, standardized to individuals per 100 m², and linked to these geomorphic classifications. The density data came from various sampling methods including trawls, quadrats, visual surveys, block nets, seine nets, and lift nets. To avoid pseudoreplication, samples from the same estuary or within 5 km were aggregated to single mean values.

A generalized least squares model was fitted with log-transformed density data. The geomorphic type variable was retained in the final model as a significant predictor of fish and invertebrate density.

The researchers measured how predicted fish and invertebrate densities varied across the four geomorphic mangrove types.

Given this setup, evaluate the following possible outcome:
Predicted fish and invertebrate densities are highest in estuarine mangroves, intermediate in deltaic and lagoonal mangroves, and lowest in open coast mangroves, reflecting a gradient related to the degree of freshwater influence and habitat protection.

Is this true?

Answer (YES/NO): NO